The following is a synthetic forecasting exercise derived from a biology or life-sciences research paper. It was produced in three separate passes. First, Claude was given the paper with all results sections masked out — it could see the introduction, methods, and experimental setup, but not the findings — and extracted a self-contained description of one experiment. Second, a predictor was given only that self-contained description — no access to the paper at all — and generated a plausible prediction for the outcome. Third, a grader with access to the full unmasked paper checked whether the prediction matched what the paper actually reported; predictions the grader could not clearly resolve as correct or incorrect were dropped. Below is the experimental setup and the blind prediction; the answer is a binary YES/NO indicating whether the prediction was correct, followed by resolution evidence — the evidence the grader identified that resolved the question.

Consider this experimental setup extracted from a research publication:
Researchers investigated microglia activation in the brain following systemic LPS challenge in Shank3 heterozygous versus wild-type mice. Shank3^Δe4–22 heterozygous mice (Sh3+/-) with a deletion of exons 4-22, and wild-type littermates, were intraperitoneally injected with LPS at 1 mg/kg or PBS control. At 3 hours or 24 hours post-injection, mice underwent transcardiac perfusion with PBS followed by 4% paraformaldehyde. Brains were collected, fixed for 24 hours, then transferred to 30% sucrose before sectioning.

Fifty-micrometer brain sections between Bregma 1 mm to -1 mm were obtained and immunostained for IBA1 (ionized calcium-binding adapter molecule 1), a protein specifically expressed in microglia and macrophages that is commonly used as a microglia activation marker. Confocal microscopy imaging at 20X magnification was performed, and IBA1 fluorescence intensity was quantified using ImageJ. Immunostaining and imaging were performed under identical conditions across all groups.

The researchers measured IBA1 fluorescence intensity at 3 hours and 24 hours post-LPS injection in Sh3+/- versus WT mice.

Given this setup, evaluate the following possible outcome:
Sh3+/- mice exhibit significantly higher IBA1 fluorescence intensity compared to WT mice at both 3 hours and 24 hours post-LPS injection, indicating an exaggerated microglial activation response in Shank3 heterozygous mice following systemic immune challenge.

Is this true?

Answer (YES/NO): NO